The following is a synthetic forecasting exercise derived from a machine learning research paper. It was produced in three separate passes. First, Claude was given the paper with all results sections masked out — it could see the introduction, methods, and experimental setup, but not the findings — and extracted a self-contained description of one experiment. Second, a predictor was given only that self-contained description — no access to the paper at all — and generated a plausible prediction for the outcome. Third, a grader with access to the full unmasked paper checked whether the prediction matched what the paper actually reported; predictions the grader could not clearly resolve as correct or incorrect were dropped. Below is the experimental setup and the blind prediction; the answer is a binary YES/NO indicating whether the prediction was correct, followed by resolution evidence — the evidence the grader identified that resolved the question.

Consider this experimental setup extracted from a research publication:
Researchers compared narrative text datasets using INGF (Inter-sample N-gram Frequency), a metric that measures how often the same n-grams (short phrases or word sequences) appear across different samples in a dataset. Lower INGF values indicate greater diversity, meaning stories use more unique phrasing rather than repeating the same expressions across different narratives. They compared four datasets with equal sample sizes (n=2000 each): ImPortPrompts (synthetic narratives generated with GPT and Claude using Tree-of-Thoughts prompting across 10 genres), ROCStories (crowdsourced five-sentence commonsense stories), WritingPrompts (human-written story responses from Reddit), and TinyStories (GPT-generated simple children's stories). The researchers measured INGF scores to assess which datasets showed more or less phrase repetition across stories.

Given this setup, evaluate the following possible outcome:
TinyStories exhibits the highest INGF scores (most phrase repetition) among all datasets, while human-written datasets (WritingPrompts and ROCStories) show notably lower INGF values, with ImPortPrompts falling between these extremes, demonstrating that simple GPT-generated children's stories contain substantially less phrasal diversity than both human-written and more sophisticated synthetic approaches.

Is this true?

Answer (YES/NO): NO